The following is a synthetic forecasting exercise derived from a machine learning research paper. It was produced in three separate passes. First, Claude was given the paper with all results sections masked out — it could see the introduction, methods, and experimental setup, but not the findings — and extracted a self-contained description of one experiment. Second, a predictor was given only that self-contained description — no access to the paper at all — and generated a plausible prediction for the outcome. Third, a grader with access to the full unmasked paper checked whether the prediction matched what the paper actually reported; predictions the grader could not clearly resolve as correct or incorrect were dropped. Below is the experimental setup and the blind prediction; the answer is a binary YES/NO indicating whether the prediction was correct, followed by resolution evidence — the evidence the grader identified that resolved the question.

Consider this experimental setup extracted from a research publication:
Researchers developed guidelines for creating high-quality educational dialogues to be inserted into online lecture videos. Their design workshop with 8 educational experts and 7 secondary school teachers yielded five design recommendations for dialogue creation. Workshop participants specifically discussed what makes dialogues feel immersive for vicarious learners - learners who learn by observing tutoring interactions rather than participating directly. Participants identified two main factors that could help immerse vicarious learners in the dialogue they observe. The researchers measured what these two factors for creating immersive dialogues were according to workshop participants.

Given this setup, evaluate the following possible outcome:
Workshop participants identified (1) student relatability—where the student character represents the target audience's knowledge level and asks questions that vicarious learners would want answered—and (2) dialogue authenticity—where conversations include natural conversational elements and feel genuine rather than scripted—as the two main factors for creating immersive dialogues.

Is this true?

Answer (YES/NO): NO